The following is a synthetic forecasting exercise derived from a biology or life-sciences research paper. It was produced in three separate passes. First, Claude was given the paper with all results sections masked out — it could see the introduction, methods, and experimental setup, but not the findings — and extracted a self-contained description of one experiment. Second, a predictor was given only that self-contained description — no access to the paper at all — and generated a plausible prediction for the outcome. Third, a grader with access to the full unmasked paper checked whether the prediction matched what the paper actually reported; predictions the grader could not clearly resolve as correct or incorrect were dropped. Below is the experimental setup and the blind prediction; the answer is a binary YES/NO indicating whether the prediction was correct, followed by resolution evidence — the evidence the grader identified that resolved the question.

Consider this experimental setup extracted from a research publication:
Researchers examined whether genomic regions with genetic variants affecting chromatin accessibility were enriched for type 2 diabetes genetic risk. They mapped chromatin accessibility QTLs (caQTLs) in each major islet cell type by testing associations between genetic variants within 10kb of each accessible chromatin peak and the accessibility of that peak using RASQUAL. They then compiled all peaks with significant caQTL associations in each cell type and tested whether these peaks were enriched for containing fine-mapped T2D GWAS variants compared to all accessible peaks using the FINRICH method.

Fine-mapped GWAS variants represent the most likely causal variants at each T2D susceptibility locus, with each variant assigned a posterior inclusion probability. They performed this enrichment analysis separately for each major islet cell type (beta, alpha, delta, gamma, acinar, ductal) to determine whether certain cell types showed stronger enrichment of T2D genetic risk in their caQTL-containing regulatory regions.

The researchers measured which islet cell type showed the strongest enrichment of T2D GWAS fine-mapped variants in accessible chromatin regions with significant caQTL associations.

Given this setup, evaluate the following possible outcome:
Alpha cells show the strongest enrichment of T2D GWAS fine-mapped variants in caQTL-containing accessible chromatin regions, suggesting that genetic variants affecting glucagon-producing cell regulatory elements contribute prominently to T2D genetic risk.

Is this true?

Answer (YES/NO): NO